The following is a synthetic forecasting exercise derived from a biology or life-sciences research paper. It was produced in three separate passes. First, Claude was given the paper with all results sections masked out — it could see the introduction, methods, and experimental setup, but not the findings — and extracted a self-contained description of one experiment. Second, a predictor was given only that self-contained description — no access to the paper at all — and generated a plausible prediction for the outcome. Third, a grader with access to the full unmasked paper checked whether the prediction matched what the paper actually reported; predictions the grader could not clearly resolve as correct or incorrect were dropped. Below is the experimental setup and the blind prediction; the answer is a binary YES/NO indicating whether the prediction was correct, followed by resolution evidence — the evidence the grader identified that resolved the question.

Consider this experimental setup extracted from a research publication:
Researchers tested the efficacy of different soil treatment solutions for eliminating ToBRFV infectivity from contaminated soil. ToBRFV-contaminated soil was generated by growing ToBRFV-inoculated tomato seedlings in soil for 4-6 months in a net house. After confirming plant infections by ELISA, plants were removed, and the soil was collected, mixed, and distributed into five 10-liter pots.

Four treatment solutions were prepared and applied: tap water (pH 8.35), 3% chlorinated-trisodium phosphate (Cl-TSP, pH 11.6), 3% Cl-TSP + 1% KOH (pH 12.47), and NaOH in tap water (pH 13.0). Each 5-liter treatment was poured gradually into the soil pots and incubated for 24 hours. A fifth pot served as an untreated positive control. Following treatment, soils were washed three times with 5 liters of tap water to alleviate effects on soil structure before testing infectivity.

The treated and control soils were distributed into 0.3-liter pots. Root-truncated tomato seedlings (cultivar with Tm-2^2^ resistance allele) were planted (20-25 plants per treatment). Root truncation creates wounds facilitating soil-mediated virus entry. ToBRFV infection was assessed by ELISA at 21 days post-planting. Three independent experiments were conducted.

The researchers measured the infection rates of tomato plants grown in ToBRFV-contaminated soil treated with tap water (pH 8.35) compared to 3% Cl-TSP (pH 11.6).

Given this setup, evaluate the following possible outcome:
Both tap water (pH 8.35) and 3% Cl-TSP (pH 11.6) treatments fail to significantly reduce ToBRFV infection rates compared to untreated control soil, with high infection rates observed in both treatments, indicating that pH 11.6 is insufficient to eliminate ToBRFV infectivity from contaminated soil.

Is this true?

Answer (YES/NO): NO